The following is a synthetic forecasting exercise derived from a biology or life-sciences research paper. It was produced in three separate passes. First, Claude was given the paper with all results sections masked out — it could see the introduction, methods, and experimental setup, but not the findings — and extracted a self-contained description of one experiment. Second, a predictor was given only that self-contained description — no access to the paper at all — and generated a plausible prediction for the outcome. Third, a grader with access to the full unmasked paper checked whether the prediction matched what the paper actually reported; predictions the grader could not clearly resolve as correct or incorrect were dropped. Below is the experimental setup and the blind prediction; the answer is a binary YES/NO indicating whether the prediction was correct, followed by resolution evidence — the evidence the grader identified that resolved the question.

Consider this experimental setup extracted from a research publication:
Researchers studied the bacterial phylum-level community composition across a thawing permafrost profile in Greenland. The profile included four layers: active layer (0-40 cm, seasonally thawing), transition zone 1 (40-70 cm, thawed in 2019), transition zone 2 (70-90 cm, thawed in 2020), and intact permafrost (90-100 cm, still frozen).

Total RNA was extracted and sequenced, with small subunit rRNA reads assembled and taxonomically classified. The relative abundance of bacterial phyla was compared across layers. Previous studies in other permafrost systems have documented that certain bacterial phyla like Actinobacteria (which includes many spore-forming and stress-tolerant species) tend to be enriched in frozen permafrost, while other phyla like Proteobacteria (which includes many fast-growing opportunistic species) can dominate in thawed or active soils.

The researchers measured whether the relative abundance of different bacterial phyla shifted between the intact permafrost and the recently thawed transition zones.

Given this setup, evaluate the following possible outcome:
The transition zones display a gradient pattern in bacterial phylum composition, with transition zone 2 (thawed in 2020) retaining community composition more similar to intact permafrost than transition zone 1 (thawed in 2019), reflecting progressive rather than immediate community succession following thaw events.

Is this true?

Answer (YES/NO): NO